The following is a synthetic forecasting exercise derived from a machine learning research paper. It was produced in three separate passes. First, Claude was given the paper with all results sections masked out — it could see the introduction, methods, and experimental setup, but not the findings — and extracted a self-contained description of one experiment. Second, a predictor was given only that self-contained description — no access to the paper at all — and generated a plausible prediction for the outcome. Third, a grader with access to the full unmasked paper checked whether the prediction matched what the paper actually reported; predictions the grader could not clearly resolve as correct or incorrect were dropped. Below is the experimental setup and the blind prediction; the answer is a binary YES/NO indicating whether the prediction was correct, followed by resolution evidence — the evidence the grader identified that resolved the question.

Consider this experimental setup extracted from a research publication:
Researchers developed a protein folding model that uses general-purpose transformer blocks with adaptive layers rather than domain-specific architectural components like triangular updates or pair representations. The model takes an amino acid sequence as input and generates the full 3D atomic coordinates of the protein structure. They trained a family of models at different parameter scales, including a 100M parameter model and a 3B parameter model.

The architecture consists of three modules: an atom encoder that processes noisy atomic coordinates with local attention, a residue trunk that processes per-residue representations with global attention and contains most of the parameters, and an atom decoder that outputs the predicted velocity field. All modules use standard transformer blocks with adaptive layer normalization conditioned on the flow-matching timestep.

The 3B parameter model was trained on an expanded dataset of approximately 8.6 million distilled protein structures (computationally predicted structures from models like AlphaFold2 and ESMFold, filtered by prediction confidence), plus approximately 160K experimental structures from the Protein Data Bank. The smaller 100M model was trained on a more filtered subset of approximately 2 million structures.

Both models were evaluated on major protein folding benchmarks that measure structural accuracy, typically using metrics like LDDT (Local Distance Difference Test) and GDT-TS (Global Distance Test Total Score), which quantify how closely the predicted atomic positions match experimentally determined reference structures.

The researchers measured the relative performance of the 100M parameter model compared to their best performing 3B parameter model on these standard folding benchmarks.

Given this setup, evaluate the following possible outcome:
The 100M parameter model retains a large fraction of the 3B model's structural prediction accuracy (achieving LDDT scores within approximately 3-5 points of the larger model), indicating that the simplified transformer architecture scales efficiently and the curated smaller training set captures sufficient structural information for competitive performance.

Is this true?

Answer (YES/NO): NO